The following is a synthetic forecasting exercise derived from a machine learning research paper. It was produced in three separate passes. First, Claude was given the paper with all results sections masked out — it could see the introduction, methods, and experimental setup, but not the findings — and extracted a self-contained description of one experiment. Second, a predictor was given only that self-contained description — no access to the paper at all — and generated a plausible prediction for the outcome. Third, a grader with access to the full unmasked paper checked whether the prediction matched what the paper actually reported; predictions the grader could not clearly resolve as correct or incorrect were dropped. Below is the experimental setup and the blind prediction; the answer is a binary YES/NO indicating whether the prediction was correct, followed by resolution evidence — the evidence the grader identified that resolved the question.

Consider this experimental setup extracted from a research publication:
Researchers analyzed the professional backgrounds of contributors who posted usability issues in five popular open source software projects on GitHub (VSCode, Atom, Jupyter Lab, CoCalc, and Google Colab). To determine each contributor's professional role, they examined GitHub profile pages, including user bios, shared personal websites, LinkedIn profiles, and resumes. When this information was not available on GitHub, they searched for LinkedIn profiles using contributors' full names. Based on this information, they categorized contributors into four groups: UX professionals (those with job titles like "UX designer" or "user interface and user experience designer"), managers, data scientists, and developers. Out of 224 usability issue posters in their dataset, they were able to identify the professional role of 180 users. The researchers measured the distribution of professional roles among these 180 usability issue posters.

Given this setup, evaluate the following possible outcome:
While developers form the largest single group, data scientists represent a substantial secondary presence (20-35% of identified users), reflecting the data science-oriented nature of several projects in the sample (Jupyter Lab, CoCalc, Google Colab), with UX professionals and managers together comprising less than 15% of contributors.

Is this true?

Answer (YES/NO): NO